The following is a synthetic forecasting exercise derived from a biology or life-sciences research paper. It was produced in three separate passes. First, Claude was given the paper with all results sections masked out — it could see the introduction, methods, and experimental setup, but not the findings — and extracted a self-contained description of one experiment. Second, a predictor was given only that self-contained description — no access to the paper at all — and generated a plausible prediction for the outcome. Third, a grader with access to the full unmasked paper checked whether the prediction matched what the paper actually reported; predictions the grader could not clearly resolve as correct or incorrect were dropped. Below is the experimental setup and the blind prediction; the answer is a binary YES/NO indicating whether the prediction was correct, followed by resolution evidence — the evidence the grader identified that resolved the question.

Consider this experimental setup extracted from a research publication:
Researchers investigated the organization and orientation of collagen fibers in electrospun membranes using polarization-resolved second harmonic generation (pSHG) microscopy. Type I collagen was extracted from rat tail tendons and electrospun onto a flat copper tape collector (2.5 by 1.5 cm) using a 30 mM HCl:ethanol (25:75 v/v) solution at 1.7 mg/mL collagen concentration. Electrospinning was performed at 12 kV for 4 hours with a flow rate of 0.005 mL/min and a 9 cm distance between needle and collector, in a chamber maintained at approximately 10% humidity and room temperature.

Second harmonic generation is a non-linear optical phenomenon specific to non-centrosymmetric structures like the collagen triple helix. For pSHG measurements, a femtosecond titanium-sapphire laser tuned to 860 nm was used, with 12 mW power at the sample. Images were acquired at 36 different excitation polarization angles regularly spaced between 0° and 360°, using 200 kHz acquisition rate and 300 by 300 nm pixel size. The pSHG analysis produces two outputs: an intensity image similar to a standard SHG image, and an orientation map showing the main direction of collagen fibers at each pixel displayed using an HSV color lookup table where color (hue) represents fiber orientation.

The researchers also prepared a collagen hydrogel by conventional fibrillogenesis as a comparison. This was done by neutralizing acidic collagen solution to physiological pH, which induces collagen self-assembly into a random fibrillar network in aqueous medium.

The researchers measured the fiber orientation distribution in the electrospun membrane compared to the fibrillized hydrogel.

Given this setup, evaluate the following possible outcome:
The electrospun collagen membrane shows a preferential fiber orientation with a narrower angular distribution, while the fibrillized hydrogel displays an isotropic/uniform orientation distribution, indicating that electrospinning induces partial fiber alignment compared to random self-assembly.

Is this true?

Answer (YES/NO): NO